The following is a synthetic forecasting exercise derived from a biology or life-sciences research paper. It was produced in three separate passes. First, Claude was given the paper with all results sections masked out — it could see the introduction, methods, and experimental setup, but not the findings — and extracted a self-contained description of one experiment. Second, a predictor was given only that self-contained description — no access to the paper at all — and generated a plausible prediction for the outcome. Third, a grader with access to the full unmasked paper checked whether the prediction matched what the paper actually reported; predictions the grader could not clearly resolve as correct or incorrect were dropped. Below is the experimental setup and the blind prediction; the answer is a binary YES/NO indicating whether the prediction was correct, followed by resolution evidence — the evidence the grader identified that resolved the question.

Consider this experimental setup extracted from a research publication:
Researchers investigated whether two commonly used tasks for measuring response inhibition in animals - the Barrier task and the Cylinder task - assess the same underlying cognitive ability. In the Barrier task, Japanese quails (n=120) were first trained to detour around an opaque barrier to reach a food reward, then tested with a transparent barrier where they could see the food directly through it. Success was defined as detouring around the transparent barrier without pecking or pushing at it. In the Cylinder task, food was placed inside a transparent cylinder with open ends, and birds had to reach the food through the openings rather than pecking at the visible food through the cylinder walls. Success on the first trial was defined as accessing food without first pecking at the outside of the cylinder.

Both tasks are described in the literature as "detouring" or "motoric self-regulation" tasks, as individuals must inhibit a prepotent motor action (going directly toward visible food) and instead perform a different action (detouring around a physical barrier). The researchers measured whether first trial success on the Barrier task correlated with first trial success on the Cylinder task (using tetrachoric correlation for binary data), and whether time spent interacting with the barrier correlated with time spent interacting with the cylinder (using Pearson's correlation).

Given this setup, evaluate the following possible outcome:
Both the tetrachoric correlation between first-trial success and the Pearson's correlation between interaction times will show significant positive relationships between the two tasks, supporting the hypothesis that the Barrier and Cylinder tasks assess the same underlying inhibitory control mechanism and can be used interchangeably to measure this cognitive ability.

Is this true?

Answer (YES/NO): NO